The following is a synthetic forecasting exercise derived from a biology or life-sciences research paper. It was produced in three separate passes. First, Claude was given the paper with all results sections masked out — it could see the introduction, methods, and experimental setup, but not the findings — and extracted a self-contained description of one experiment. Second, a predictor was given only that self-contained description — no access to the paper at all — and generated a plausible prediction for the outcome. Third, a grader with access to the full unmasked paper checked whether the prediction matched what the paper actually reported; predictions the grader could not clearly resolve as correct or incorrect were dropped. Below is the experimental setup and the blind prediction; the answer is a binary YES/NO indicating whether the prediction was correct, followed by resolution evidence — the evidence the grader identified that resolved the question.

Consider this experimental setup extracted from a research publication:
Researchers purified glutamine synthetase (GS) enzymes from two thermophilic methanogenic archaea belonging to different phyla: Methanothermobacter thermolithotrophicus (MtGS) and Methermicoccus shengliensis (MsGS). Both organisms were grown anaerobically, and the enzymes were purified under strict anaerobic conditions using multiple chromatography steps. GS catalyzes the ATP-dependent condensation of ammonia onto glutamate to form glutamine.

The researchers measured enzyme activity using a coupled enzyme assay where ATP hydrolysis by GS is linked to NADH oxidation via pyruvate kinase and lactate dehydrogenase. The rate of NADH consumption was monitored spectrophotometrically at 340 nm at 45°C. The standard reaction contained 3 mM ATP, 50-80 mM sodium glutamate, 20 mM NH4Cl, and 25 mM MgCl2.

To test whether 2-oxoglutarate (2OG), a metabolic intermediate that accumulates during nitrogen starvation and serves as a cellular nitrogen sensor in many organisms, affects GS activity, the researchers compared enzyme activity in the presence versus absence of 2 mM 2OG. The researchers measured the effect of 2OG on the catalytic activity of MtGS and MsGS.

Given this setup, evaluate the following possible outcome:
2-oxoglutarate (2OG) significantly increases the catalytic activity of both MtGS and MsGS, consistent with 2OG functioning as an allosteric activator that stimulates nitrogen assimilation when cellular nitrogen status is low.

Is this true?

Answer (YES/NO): NO